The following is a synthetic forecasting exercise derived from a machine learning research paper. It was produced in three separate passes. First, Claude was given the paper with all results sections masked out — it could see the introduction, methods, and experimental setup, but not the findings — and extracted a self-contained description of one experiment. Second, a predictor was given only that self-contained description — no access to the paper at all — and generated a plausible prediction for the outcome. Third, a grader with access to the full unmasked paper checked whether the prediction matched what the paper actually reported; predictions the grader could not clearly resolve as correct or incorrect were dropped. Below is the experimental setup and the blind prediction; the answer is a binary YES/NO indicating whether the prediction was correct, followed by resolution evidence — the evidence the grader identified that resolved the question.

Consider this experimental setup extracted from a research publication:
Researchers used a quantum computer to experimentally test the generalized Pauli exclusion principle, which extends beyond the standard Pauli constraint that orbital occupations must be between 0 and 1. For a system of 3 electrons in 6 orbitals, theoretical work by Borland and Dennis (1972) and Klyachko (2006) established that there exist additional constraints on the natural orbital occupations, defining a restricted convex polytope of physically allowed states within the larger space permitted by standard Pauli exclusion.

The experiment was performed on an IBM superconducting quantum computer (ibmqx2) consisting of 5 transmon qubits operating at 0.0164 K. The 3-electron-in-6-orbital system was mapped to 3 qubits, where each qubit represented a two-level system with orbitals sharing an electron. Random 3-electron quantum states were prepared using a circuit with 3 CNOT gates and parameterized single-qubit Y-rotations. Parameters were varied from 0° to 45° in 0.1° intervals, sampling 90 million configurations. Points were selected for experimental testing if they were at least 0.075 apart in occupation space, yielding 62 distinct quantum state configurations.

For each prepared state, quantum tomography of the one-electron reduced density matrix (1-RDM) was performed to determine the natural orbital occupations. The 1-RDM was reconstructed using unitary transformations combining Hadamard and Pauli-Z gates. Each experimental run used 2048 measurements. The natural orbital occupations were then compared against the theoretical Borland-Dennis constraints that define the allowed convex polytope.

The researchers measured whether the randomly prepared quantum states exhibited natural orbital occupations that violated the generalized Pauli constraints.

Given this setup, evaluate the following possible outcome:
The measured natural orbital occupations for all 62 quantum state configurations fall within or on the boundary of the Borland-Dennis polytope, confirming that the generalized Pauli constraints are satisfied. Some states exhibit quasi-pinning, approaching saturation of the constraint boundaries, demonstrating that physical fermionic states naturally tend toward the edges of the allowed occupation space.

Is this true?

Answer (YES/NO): NO